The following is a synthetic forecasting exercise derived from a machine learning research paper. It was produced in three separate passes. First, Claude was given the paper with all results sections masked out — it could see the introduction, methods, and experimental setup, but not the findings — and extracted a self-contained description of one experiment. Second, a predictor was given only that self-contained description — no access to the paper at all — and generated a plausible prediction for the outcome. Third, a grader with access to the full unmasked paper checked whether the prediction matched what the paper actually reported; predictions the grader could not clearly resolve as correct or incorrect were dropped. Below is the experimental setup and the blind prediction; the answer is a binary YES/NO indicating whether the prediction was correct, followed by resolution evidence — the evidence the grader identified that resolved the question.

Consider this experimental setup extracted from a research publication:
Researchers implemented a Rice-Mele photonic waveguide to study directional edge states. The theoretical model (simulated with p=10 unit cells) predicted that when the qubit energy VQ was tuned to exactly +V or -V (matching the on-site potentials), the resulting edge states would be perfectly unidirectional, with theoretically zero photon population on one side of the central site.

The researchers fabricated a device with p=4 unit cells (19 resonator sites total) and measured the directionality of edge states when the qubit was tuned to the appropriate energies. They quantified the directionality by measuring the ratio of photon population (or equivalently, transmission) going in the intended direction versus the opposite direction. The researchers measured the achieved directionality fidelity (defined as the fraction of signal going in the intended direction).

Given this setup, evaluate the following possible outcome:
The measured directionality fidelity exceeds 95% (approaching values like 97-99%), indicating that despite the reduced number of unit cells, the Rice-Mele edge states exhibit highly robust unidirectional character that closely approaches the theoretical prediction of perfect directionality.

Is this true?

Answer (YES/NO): YES